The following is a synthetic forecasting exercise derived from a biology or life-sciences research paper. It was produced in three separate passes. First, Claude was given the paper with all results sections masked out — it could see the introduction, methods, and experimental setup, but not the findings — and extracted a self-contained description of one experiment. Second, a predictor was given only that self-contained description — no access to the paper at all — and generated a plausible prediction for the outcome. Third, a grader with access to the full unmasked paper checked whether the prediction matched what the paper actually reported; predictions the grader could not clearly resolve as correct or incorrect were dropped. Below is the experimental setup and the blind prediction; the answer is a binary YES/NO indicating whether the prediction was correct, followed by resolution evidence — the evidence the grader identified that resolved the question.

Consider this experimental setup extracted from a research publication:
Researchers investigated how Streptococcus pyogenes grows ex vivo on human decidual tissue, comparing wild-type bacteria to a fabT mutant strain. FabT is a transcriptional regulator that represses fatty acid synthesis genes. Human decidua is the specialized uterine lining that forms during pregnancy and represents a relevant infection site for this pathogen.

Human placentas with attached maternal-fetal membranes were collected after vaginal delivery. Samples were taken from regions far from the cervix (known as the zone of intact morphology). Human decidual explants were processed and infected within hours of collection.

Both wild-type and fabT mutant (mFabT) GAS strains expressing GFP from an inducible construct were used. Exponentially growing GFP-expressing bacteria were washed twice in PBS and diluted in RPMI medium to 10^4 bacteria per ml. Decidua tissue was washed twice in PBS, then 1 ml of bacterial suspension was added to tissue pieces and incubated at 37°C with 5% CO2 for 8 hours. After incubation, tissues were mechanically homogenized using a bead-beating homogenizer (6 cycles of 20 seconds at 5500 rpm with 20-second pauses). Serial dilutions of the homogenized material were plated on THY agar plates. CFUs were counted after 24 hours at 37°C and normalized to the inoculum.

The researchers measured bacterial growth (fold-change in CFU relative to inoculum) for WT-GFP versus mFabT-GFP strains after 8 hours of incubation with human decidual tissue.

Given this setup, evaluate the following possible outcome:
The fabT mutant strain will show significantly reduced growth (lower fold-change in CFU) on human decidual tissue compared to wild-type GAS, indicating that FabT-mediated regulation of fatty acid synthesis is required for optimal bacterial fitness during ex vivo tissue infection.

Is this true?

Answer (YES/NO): YES